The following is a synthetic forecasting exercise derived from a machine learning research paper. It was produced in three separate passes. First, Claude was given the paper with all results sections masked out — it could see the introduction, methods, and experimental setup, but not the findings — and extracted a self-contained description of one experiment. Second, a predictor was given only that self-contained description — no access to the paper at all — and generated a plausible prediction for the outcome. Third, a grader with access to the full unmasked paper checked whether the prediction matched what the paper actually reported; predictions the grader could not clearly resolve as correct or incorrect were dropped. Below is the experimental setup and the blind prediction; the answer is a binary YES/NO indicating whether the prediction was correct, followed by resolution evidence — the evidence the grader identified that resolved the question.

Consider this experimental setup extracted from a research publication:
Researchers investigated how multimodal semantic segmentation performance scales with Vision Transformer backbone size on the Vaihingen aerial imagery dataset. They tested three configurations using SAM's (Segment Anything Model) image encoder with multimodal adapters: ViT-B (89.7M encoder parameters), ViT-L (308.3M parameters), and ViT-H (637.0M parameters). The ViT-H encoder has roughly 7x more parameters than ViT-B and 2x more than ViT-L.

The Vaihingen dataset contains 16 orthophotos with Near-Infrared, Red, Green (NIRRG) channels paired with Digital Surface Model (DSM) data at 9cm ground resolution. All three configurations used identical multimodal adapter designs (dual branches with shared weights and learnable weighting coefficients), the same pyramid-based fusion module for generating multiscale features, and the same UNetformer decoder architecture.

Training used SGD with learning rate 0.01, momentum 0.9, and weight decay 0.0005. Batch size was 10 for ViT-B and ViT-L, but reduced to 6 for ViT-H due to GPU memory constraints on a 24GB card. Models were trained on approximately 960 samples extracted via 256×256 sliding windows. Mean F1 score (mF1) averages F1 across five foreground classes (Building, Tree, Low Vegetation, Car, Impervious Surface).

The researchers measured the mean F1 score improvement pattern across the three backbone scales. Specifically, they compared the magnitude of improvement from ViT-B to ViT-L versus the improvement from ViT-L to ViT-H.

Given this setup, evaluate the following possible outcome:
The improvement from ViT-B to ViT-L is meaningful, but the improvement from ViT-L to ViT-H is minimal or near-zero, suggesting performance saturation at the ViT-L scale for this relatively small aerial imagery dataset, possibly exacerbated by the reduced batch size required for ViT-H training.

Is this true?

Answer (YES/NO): NO